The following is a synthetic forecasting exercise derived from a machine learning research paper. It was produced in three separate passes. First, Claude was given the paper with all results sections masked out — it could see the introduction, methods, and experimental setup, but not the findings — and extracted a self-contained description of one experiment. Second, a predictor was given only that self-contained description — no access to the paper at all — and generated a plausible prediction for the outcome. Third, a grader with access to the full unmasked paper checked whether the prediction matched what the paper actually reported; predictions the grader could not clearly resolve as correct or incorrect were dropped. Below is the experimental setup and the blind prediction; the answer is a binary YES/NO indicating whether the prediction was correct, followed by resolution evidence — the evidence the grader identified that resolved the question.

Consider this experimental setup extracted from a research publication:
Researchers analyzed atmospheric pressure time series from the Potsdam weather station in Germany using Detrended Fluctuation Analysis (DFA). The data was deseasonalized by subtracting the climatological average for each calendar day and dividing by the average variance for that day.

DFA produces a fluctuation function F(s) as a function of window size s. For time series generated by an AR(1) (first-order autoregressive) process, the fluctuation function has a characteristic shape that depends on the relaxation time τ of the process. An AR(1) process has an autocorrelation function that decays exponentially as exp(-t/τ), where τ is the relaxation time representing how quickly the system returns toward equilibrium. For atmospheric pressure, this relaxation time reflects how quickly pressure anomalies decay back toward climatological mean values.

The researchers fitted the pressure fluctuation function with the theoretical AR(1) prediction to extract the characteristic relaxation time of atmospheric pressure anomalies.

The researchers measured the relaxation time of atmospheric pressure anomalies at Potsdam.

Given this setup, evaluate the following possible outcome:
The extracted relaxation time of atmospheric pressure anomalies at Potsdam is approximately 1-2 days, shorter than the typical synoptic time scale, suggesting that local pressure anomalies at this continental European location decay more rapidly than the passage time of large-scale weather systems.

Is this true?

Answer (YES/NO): NO